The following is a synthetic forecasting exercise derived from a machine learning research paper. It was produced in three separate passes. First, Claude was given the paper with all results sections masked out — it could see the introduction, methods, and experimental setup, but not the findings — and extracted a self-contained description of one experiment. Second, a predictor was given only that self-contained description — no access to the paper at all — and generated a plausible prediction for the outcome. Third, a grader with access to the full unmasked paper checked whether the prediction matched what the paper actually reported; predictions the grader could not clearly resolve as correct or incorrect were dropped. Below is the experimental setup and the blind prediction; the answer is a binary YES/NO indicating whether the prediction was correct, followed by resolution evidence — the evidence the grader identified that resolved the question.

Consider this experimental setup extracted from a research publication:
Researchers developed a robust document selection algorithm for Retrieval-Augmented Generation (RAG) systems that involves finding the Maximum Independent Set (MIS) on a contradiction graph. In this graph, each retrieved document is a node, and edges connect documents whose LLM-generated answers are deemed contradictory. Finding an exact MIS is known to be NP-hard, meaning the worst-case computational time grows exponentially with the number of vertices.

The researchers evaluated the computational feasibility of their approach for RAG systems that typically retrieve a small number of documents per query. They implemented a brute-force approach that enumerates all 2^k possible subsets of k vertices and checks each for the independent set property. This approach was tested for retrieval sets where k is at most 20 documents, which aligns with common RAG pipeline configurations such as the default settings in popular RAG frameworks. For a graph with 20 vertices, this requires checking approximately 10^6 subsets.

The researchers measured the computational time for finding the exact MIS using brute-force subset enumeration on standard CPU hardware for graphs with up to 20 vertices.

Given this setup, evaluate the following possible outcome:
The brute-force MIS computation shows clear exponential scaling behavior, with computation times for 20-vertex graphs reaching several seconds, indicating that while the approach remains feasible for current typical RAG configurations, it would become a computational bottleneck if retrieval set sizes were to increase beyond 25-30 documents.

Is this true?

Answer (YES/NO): NO